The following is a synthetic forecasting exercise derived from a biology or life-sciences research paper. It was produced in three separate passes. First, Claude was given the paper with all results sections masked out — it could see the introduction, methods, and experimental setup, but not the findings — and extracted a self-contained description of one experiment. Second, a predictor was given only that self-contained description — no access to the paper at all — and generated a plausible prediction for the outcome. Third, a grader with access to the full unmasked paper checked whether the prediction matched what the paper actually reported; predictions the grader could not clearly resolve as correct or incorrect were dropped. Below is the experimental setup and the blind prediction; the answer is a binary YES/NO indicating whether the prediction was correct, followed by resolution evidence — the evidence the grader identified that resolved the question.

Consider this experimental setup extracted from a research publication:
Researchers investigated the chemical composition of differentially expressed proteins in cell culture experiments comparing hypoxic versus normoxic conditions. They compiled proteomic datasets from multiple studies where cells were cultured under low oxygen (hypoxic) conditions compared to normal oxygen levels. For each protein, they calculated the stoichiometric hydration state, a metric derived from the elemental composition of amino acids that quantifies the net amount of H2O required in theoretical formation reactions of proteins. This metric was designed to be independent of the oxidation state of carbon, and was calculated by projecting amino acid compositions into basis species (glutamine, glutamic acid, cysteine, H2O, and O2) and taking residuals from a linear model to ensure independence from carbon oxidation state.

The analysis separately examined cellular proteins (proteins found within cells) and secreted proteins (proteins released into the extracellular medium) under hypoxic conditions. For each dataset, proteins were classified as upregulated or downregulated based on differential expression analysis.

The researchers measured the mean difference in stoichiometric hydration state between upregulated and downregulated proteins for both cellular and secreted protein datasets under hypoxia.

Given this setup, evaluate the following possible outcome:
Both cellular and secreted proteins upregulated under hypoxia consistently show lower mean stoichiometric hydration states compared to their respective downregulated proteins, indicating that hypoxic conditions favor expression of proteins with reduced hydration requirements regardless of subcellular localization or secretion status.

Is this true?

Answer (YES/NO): NO